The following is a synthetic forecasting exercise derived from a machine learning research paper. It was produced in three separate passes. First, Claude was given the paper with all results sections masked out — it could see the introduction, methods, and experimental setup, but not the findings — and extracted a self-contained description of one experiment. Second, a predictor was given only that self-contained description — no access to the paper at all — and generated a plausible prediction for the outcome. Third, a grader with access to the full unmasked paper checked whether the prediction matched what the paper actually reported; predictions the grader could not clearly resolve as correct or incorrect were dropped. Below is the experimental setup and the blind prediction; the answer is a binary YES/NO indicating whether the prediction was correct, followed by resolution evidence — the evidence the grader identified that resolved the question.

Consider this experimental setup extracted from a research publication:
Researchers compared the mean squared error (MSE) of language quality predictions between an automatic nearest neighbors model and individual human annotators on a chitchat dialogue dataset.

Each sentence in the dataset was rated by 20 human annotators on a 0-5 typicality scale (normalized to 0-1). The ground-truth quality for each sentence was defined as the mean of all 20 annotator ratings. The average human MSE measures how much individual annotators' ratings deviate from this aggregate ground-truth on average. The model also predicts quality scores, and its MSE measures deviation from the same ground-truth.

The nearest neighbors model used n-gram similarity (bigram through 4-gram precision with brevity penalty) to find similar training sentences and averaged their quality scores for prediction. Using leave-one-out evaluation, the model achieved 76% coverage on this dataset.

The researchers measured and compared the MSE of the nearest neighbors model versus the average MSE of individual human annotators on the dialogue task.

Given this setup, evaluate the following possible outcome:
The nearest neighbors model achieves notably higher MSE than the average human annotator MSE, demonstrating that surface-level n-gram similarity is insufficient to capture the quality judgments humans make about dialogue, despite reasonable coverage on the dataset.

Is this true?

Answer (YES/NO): NO